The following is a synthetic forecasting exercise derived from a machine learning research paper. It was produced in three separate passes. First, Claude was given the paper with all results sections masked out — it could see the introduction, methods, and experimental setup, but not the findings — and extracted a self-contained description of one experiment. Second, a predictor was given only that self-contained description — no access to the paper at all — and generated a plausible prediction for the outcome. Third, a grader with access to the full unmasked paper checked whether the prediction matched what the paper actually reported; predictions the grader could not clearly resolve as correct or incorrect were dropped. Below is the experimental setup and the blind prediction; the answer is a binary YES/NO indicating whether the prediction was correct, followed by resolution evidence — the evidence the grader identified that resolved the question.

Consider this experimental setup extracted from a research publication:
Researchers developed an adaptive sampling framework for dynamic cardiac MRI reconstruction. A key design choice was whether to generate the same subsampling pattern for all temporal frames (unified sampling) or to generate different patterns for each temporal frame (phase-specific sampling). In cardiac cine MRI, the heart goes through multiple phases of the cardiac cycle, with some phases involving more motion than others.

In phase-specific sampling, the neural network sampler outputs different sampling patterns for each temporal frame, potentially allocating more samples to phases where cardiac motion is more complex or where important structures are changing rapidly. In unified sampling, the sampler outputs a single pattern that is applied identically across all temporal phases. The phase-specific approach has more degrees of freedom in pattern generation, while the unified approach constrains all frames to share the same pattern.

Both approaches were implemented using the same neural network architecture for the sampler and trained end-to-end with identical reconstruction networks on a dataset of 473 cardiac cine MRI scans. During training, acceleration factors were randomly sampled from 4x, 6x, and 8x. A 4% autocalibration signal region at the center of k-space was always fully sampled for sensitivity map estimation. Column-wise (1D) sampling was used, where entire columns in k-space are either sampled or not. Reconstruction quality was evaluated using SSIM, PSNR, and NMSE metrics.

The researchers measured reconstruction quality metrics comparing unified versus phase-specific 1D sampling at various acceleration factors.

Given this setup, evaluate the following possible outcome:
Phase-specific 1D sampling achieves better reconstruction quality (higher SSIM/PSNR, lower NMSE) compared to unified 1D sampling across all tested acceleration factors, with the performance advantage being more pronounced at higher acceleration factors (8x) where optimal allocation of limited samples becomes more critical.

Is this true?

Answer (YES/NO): NO